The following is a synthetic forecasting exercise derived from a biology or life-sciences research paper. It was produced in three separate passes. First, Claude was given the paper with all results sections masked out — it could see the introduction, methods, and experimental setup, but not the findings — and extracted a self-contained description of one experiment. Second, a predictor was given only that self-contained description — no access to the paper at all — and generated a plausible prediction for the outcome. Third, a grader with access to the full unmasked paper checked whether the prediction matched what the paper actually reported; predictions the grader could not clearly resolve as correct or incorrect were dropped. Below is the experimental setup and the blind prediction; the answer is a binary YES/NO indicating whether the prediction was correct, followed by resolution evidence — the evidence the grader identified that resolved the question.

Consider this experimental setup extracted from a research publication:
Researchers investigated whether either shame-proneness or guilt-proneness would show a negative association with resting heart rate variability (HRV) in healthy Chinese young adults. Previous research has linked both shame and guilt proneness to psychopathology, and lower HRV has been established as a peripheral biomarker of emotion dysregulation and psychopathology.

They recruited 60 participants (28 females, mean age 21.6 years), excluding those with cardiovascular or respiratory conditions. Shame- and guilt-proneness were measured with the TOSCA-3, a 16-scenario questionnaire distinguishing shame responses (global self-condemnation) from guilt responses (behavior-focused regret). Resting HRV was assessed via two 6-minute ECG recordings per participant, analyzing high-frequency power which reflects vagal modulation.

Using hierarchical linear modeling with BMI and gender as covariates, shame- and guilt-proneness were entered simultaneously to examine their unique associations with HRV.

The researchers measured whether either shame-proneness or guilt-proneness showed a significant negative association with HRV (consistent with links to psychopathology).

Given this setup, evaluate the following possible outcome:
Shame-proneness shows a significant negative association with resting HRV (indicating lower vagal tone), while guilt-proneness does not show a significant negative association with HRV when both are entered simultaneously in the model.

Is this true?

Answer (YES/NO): NO